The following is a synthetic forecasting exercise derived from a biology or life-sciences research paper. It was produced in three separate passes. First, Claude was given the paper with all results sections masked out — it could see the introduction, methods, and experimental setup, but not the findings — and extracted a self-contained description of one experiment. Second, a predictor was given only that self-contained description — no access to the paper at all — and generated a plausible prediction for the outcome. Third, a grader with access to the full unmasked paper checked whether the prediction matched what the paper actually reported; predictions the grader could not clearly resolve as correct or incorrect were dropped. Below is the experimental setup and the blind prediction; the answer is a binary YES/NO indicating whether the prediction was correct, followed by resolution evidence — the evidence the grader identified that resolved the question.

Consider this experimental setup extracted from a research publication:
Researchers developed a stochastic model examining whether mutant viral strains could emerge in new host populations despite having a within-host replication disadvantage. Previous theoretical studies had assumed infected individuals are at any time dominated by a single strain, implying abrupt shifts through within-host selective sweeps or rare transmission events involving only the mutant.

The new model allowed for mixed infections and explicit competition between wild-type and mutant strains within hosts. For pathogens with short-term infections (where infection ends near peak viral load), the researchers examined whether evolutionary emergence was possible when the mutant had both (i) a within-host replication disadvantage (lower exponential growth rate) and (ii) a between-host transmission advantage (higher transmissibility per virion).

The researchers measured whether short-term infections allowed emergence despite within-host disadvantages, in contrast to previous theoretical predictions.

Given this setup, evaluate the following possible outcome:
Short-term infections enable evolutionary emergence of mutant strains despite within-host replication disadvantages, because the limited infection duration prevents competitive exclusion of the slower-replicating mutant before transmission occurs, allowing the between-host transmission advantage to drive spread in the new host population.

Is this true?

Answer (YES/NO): YES